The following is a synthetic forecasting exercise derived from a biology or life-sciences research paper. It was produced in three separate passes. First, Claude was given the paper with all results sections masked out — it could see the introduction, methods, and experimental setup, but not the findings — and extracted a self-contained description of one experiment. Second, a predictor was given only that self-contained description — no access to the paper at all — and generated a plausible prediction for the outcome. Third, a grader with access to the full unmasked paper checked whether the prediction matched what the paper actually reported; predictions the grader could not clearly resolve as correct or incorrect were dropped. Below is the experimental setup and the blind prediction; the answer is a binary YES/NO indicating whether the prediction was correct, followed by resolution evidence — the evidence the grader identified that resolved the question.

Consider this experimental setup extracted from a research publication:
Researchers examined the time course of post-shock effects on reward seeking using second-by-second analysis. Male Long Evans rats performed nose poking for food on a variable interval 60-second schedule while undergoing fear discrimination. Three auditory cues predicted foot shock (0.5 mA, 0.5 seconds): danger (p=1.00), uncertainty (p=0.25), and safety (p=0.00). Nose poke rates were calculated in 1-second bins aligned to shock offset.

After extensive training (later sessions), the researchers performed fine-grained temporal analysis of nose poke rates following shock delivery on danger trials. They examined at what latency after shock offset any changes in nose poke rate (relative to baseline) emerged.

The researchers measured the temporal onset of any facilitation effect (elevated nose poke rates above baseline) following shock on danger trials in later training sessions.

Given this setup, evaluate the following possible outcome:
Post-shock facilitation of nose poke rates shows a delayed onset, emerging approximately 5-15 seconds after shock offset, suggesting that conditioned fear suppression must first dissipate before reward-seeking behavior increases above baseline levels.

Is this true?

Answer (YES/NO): NO